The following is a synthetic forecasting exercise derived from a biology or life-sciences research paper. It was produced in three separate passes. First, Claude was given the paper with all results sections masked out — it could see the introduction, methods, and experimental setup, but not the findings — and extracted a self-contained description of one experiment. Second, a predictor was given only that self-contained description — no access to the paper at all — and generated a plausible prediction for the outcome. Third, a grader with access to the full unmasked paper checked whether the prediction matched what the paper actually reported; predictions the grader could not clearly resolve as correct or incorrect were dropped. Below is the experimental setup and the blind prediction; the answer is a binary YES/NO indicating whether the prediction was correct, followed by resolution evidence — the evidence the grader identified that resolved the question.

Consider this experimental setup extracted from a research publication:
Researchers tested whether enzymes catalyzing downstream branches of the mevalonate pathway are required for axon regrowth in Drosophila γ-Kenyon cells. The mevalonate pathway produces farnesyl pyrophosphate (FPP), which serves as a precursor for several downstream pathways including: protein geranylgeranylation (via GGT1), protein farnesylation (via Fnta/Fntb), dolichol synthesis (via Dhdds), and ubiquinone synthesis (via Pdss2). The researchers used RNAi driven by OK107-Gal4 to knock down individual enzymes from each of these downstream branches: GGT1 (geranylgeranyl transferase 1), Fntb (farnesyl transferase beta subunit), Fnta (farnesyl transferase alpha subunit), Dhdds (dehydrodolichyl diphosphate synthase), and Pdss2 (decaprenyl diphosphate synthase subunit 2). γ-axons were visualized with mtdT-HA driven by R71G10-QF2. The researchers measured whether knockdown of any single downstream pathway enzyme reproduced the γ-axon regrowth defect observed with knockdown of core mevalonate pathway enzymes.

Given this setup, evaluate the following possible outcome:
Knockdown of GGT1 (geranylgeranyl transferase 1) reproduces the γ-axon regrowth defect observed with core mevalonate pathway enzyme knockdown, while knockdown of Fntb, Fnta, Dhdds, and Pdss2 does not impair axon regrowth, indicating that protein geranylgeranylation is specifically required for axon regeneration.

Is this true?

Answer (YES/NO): NO